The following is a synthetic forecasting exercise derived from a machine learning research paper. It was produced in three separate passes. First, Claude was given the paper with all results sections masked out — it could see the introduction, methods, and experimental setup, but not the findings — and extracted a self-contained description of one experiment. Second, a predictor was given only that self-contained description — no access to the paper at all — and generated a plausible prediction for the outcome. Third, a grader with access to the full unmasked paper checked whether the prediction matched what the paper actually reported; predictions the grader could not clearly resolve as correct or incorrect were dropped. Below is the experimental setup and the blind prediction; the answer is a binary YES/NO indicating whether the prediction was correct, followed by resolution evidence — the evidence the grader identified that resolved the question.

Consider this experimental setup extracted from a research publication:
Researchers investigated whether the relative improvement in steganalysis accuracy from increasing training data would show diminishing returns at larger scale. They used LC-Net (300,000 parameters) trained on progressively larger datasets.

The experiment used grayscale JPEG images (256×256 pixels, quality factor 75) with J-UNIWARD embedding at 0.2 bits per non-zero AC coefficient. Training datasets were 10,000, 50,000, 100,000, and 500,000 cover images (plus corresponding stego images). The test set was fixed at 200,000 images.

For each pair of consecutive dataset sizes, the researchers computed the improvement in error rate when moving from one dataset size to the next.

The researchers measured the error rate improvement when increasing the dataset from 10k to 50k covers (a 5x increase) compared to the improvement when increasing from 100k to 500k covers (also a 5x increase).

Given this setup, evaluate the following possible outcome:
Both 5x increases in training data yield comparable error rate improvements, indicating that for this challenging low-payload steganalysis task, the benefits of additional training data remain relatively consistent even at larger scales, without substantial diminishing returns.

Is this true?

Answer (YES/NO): YES